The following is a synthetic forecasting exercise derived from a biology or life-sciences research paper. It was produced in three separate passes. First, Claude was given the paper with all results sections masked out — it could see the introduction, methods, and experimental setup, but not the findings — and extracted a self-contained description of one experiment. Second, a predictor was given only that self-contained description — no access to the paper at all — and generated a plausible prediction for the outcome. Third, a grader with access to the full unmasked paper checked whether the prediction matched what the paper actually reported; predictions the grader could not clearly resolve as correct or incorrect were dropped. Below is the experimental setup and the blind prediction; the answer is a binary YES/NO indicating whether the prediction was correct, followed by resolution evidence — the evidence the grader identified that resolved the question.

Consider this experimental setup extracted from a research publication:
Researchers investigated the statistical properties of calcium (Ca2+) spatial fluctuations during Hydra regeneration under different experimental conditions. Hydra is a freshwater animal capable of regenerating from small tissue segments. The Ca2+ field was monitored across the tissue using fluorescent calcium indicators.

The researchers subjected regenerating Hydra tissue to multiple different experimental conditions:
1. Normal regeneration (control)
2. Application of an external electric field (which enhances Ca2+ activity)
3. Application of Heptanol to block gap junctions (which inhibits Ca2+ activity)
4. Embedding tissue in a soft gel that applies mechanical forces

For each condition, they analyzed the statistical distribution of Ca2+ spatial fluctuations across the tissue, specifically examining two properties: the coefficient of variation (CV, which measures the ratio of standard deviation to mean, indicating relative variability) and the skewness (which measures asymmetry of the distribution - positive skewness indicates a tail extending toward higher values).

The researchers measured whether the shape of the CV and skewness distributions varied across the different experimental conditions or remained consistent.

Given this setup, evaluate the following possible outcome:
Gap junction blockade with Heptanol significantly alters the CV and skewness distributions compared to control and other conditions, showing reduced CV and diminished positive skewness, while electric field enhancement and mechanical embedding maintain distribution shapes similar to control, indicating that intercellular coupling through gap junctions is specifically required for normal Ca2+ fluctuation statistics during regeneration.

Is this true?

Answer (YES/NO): NO